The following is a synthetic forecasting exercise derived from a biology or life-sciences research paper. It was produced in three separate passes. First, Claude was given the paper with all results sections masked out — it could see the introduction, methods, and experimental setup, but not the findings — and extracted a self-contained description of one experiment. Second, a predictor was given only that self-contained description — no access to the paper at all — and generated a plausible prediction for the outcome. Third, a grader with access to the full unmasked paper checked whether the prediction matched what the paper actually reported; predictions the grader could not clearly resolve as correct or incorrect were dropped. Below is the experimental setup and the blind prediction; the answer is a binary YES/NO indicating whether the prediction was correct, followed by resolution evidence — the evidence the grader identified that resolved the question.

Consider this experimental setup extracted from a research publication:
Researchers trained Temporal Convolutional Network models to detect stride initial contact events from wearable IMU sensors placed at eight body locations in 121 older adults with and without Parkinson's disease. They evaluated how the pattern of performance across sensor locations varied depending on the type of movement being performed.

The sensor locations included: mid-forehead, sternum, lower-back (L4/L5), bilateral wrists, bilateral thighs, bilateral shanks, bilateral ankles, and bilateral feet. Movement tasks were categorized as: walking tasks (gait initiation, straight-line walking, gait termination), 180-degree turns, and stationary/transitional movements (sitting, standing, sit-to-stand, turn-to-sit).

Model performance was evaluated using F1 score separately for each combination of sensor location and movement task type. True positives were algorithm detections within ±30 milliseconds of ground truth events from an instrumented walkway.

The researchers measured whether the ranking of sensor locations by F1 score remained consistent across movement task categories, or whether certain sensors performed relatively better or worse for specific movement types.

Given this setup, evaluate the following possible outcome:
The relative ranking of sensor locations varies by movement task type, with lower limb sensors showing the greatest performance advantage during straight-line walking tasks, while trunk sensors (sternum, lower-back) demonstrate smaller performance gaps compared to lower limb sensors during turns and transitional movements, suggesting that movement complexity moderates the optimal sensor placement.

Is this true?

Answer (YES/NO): NO